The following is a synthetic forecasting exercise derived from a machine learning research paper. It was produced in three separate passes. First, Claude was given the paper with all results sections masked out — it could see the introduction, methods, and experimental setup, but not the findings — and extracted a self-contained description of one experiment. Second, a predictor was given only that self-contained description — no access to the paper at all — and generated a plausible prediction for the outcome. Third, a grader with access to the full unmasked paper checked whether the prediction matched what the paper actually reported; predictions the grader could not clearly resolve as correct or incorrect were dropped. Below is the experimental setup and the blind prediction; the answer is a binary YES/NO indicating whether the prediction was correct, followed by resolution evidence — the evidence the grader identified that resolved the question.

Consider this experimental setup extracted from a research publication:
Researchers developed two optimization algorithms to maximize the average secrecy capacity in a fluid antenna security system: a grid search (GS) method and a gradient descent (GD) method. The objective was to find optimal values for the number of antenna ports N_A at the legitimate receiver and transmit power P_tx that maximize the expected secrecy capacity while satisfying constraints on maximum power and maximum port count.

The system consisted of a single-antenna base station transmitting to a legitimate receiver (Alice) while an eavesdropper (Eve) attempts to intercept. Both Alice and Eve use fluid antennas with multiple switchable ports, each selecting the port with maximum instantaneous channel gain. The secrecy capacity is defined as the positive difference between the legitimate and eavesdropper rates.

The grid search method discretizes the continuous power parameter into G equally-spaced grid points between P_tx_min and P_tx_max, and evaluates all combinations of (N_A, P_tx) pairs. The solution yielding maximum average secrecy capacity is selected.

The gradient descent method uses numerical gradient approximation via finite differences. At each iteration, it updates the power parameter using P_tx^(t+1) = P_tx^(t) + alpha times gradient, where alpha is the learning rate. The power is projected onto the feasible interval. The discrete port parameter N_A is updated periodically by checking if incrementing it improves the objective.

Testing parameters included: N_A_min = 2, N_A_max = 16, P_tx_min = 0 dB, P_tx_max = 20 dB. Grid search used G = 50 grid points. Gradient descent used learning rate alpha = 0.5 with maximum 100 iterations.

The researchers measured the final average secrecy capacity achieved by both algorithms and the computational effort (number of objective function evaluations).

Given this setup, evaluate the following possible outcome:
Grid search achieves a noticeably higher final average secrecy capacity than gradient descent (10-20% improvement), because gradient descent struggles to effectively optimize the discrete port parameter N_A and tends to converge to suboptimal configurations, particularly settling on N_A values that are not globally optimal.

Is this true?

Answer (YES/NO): YES